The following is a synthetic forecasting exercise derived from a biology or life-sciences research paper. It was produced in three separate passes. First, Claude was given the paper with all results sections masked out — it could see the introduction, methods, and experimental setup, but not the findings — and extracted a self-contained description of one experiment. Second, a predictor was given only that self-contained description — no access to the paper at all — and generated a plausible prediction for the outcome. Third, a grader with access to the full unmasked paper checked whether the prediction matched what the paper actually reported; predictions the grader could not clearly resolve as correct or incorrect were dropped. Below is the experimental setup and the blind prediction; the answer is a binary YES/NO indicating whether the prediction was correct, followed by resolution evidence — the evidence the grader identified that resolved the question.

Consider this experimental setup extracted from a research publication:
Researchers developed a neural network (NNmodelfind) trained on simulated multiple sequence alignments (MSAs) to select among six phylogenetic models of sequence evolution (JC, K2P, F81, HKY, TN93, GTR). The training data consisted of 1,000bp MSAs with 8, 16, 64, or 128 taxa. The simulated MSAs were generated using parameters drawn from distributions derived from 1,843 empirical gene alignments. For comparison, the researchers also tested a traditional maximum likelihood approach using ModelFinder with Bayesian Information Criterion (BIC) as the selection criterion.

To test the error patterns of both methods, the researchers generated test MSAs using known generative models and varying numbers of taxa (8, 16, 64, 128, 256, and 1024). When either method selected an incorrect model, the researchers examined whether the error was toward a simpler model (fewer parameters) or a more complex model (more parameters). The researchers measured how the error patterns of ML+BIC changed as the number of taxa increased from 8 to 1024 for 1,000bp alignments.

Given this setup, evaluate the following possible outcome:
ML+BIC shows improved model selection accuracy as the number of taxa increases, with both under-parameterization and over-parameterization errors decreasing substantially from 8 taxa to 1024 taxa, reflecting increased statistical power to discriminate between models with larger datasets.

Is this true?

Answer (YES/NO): NO